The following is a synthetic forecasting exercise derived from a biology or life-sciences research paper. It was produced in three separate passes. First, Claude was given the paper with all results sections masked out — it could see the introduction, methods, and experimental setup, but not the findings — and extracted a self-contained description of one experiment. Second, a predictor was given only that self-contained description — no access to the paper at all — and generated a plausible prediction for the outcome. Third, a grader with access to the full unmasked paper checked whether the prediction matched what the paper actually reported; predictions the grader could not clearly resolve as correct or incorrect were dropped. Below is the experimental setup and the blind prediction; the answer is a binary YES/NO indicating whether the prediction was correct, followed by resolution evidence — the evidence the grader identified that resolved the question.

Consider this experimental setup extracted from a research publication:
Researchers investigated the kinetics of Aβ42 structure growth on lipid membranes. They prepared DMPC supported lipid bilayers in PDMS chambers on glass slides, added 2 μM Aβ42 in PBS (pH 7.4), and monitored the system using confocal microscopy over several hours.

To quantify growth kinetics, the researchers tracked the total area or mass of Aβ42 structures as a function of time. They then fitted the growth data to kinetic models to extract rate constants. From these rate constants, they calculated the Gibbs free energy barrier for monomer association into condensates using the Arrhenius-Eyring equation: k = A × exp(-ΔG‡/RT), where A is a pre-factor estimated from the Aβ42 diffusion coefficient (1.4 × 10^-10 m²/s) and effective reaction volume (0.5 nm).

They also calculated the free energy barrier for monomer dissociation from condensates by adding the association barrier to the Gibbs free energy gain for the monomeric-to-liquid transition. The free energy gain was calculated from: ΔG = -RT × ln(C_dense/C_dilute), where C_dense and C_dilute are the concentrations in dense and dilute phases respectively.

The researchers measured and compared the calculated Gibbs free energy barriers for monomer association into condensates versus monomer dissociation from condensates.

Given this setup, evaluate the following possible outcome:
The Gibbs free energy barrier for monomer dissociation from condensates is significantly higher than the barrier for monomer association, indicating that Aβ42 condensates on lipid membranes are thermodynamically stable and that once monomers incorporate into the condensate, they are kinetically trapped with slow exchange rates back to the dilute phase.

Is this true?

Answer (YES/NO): YES